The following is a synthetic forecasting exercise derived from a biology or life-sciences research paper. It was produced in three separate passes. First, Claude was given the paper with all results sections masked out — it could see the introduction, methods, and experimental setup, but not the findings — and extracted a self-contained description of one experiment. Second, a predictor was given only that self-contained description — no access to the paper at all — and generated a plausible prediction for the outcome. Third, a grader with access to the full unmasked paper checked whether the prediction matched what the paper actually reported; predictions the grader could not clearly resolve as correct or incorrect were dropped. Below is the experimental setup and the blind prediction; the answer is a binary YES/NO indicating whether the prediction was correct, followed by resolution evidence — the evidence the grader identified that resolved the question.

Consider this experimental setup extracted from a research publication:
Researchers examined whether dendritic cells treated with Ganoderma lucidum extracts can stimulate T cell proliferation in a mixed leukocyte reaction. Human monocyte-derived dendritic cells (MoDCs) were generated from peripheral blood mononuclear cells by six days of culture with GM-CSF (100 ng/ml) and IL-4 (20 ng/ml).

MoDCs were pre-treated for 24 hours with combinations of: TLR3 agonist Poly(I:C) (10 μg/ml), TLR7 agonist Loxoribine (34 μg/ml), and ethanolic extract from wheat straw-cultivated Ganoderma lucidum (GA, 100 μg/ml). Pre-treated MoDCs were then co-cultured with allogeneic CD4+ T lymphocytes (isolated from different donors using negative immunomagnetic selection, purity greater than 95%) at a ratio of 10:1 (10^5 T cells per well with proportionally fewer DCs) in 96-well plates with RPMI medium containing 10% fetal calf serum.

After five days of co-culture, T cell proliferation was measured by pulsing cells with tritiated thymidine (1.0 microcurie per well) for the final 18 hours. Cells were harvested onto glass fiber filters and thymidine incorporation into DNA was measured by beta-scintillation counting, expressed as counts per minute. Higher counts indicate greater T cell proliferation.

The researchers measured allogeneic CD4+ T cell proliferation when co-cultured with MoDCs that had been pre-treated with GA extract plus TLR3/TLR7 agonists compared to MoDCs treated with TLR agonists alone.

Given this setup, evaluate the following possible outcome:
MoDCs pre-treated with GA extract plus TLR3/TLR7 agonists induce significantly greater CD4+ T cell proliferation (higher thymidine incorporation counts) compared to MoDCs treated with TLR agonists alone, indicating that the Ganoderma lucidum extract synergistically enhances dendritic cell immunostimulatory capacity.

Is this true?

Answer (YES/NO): YES